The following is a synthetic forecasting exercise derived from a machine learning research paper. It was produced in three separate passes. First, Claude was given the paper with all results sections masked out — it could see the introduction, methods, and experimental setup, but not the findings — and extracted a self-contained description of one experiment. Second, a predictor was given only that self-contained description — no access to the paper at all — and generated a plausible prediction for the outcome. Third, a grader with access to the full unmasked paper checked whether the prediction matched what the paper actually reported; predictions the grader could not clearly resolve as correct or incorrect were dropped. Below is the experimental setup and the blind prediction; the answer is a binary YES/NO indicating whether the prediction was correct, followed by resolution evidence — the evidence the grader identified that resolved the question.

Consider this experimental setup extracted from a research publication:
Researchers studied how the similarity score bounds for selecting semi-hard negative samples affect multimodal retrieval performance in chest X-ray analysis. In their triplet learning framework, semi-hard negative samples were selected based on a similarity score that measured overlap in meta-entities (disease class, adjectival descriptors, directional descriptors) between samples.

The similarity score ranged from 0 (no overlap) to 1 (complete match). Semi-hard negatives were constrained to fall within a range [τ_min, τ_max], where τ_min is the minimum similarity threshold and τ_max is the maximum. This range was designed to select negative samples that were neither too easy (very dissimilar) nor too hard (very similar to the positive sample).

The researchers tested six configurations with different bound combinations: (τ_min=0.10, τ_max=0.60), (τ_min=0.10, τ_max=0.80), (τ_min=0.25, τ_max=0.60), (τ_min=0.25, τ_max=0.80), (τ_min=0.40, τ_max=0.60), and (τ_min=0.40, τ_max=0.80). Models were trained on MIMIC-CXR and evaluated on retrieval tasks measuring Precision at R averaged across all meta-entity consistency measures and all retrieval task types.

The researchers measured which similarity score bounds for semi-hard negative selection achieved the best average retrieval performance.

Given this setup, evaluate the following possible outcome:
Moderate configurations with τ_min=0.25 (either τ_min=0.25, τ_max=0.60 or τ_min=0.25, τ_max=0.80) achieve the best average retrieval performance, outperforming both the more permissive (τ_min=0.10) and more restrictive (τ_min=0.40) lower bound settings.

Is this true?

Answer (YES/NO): YES